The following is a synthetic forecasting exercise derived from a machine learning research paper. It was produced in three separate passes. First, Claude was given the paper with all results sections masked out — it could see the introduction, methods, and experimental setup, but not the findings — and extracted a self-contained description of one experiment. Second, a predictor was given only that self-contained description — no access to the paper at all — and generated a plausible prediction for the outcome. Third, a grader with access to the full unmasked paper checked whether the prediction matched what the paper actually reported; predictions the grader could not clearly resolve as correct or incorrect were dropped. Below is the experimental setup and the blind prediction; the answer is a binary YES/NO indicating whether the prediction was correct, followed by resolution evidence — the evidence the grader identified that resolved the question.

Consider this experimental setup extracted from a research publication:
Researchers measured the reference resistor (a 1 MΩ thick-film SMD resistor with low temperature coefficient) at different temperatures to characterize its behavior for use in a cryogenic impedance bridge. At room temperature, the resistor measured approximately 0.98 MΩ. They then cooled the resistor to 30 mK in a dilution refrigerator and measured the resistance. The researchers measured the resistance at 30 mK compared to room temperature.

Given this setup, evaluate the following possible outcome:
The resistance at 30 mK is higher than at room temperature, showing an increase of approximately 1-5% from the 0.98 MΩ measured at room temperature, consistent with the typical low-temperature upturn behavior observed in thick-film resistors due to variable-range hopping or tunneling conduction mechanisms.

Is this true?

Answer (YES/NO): YES